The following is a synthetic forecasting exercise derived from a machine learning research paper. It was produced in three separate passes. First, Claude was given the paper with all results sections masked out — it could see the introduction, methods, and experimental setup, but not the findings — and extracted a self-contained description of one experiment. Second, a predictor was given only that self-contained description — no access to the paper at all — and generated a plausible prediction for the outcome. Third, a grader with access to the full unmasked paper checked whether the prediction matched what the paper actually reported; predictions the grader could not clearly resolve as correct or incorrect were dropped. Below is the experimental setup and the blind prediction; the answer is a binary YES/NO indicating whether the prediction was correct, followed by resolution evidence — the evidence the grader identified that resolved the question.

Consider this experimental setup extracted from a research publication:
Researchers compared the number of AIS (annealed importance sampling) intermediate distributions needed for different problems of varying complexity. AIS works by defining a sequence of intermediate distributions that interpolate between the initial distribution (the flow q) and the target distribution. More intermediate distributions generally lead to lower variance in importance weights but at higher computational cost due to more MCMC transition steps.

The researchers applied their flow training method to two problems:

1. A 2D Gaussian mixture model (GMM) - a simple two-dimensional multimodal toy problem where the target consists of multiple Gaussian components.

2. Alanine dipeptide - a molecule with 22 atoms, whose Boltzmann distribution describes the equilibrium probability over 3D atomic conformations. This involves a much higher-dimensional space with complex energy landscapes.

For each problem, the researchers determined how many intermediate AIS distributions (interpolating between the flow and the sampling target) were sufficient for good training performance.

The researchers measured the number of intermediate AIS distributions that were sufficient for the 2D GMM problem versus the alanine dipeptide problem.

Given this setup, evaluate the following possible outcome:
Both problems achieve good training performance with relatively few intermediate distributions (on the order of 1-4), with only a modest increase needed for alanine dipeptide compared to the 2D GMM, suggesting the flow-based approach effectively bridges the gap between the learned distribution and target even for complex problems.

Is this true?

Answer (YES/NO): NO